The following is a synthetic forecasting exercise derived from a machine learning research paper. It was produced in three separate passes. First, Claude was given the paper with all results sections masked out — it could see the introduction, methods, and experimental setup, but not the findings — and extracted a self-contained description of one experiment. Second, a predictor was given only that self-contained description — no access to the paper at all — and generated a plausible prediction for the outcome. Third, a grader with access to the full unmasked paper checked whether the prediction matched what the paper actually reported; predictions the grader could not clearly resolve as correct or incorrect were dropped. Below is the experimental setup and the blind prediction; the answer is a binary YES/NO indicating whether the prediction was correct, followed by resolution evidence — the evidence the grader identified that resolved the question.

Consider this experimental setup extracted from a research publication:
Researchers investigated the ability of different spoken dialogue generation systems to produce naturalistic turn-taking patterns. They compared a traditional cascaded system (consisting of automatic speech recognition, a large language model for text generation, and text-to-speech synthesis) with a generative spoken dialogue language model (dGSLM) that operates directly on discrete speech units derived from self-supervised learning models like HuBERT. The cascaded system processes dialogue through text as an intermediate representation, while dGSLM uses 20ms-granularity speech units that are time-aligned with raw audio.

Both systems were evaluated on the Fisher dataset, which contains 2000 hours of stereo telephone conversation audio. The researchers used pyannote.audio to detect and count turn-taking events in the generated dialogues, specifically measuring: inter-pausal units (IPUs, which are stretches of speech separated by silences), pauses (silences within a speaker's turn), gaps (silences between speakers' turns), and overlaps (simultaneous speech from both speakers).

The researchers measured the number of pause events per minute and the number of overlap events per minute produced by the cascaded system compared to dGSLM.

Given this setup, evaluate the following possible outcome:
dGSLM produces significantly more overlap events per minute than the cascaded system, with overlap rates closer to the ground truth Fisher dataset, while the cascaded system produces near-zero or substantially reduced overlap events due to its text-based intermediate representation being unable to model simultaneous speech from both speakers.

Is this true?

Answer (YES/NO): YES